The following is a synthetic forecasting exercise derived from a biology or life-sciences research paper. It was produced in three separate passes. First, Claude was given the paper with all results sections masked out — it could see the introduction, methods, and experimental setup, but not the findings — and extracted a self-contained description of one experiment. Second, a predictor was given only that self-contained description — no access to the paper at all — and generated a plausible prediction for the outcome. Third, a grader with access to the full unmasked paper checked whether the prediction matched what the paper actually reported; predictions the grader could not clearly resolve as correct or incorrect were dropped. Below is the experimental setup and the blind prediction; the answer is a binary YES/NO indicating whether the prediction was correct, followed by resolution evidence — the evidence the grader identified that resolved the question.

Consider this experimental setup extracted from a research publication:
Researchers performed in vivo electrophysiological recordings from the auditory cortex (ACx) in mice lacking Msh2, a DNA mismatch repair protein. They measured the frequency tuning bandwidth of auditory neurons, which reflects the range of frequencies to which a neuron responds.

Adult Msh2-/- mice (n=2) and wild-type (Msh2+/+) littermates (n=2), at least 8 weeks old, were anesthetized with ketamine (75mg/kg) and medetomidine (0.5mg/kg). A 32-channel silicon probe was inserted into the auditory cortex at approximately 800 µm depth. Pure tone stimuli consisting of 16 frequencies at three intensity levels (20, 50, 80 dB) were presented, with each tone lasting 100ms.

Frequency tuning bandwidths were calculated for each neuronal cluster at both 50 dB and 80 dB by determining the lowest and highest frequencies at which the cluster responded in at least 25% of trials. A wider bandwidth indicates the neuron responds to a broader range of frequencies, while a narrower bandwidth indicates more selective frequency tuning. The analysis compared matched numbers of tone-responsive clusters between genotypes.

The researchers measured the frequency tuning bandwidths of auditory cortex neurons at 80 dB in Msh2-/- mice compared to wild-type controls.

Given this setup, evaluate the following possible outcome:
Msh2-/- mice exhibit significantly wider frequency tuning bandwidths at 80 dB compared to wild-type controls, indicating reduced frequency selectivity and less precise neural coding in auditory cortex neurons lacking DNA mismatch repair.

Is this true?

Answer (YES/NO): NO